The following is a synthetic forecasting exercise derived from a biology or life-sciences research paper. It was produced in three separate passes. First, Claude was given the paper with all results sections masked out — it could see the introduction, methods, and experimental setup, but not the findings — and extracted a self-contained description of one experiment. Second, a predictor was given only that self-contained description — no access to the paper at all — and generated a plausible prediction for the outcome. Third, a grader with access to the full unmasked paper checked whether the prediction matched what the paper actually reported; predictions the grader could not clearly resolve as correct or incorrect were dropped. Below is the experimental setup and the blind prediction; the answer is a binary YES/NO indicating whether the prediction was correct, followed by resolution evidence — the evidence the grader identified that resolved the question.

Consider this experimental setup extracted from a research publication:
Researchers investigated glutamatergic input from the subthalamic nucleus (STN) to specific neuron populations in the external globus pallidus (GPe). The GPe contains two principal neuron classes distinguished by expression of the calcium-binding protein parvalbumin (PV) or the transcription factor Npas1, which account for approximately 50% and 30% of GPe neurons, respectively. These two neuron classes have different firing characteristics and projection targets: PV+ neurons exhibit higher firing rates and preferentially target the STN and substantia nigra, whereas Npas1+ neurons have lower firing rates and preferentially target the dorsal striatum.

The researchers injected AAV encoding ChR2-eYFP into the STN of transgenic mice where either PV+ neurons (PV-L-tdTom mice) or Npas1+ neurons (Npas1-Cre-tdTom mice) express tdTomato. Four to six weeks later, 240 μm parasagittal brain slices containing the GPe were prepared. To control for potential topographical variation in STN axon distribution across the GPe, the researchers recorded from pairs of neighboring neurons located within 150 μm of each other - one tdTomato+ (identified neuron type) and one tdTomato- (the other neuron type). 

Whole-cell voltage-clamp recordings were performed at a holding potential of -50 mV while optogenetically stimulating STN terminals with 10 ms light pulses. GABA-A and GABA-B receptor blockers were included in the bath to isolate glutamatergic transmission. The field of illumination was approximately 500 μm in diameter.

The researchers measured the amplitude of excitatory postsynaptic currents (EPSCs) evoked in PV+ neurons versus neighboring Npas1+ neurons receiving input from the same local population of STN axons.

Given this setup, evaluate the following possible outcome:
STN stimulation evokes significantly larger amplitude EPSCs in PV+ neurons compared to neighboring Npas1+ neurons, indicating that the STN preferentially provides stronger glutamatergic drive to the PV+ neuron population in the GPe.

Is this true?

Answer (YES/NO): YES